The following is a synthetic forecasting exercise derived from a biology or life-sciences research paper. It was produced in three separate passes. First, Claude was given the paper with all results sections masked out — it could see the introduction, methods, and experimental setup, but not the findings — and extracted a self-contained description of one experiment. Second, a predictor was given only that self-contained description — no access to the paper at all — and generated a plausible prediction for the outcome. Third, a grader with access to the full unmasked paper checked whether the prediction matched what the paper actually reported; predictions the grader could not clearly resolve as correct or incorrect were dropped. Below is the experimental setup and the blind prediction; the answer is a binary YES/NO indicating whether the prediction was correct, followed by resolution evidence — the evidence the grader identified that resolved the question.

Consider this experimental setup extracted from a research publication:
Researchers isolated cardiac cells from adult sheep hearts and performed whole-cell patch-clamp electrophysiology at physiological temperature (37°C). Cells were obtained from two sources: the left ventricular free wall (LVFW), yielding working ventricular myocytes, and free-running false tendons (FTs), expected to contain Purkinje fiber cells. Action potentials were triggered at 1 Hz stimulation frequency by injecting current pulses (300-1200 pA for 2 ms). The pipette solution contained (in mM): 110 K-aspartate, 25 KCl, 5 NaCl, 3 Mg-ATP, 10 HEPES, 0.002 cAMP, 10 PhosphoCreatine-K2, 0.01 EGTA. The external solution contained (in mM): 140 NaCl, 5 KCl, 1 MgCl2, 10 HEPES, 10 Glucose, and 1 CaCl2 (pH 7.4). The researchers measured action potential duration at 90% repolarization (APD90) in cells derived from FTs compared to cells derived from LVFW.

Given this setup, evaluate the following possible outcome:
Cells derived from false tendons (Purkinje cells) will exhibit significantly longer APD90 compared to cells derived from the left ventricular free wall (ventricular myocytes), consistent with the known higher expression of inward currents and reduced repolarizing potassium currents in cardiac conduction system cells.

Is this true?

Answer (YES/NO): YES